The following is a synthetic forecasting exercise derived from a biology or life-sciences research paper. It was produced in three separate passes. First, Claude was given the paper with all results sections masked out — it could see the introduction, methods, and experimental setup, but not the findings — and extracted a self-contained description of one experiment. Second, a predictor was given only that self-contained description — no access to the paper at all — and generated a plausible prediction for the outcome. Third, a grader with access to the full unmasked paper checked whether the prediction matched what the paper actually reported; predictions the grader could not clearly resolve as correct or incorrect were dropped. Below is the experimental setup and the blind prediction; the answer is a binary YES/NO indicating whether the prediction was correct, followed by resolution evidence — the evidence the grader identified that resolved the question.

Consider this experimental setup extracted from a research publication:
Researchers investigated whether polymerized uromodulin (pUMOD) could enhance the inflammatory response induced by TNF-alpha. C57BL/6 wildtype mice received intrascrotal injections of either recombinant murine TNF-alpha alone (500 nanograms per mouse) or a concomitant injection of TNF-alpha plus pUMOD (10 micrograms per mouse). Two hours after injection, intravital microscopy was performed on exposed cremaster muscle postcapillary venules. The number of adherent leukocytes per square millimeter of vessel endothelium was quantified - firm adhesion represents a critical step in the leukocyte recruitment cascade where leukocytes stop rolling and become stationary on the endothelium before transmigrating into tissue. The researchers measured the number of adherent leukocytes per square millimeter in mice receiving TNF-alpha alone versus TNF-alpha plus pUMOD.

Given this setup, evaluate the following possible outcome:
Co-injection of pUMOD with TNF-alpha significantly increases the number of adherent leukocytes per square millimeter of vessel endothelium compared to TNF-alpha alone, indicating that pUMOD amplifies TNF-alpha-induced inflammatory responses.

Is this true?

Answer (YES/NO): NO